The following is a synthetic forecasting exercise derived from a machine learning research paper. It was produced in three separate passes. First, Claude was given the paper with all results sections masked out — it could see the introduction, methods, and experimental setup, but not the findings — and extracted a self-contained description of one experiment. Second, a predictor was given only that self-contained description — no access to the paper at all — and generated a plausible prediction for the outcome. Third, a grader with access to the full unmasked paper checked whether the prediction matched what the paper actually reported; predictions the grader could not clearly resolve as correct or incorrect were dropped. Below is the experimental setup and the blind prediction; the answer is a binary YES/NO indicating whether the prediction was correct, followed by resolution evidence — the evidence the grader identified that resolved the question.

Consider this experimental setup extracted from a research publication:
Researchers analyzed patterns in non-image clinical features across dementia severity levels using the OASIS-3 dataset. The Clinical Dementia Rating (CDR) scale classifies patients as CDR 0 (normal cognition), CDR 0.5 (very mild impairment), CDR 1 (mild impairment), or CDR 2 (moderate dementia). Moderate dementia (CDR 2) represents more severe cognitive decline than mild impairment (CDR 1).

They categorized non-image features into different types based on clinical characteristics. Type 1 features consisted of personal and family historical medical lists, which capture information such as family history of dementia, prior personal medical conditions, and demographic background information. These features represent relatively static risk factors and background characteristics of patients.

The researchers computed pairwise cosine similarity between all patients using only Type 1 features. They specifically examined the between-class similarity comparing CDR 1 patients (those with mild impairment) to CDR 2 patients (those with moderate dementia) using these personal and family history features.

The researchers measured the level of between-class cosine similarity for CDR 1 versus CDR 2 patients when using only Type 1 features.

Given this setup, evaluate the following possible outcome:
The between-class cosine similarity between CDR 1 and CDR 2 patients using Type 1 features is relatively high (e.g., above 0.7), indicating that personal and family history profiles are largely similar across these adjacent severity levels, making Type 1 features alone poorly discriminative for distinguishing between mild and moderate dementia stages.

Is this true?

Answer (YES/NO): NO